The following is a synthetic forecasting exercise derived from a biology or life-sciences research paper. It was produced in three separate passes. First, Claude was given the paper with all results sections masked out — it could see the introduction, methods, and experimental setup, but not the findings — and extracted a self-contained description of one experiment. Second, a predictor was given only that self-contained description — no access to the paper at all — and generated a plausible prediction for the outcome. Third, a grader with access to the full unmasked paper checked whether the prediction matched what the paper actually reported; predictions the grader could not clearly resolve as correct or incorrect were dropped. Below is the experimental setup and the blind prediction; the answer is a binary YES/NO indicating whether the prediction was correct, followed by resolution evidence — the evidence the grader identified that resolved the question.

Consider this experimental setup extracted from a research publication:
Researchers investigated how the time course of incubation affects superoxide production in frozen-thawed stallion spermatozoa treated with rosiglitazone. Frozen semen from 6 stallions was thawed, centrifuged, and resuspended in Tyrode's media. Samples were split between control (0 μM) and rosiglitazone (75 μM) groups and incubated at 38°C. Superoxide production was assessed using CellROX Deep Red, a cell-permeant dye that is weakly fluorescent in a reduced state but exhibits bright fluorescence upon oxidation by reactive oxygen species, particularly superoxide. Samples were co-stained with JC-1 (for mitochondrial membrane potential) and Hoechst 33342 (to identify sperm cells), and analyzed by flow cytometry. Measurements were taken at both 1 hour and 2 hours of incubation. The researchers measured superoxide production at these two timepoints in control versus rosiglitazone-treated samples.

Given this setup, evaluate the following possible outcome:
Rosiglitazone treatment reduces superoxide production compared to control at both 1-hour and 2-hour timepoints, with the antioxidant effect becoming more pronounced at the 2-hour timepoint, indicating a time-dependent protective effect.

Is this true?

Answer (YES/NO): NO